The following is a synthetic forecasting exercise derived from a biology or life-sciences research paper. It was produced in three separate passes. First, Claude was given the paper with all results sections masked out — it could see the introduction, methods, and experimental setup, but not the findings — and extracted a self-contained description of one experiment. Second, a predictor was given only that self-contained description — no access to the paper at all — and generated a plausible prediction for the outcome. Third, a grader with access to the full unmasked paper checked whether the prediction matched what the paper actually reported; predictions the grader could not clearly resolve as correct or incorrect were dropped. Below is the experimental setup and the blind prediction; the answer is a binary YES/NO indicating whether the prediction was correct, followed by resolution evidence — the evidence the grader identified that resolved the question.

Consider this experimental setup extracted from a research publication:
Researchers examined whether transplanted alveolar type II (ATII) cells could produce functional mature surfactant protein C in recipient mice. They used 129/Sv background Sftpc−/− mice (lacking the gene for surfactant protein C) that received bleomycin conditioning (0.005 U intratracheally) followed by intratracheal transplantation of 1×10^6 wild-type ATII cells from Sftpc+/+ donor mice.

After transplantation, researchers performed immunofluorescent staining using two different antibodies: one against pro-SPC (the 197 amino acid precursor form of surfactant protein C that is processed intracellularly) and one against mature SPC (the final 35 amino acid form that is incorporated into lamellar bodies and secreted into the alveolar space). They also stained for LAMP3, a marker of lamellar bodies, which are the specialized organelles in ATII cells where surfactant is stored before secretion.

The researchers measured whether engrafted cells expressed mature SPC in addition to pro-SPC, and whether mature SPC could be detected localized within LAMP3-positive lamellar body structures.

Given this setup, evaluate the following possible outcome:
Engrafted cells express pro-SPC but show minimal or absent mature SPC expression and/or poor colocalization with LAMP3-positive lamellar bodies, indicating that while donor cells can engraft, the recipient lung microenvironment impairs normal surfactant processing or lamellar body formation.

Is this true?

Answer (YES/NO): NO